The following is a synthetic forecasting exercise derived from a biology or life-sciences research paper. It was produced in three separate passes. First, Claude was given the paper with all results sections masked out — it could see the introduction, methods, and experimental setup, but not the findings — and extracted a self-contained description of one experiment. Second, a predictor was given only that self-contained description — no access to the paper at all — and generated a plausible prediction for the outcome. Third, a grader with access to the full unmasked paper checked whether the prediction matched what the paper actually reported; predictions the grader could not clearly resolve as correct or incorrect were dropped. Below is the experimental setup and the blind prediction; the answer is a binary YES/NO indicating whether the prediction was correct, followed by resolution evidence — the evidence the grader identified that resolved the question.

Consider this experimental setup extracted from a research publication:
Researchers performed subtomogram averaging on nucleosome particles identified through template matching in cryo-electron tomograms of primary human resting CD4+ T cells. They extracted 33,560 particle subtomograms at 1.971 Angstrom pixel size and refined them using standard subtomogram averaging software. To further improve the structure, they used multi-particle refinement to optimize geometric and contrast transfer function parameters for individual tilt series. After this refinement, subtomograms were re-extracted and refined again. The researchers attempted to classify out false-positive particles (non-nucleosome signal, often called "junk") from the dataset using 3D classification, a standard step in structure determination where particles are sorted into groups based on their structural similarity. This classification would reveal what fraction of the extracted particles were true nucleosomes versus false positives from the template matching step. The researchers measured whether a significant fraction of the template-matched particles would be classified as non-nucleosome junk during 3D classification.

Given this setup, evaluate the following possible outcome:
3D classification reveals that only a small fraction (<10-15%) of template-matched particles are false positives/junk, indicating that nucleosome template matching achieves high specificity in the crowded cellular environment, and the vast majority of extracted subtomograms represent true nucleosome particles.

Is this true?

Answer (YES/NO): YES